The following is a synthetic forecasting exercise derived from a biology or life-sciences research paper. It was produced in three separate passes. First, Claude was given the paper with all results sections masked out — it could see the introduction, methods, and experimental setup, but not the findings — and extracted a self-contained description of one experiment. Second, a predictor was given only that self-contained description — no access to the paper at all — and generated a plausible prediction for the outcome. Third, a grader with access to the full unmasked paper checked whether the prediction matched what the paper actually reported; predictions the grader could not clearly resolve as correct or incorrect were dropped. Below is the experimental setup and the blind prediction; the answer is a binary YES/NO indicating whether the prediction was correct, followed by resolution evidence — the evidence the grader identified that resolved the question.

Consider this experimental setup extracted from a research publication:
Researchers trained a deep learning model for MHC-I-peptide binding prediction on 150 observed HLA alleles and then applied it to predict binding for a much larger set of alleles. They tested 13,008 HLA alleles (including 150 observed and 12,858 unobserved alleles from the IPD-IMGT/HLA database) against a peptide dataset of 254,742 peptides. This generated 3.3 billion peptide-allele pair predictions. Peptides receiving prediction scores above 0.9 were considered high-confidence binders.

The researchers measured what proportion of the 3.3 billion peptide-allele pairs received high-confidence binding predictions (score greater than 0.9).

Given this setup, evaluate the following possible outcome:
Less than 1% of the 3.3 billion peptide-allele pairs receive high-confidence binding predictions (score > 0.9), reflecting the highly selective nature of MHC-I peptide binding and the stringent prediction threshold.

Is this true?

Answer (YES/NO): NO